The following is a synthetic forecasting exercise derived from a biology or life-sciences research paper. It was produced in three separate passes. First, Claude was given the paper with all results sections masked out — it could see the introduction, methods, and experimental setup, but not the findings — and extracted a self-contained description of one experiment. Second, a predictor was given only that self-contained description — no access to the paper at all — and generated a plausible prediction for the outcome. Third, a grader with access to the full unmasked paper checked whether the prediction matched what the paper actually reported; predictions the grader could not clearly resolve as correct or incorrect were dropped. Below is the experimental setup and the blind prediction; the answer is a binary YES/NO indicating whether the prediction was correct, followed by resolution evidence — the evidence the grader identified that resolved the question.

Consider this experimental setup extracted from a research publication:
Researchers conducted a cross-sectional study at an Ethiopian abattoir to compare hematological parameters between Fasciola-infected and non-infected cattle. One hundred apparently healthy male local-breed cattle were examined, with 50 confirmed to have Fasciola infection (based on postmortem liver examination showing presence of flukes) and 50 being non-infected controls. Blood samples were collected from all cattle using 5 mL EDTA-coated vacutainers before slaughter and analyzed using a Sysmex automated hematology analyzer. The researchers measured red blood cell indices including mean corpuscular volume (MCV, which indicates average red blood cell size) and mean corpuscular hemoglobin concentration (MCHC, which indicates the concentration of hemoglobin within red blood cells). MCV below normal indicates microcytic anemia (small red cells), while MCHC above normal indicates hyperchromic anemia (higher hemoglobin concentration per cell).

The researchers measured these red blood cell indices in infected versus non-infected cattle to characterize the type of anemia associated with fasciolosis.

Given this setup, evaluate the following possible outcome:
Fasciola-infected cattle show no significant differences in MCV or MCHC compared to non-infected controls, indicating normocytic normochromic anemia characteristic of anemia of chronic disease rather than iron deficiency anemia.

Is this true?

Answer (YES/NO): NO